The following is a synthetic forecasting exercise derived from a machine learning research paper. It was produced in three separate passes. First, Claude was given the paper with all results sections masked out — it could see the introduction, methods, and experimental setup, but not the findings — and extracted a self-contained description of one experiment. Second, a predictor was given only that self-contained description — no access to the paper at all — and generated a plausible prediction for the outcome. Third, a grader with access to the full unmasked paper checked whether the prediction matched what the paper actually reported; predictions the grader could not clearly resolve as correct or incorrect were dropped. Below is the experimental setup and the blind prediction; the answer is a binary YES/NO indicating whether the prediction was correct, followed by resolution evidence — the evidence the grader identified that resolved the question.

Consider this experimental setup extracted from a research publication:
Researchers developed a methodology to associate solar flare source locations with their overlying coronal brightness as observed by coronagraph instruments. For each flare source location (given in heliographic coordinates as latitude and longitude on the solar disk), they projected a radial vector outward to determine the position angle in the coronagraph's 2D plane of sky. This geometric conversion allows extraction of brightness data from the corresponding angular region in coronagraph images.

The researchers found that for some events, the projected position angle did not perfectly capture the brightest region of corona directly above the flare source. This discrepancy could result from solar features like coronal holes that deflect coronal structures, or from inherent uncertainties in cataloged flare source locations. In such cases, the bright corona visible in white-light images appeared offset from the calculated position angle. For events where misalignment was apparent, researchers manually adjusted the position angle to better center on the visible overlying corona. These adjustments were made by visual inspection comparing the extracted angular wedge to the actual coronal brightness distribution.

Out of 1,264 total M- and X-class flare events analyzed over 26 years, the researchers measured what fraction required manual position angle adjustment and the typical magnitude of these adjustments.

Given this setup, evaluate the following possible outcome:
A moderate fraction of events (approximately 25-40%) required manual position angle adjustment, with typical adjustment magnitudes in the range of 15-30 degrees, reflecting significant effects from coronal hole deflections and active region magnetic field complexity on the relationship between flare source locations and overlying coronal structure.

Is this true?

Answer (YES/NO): NO